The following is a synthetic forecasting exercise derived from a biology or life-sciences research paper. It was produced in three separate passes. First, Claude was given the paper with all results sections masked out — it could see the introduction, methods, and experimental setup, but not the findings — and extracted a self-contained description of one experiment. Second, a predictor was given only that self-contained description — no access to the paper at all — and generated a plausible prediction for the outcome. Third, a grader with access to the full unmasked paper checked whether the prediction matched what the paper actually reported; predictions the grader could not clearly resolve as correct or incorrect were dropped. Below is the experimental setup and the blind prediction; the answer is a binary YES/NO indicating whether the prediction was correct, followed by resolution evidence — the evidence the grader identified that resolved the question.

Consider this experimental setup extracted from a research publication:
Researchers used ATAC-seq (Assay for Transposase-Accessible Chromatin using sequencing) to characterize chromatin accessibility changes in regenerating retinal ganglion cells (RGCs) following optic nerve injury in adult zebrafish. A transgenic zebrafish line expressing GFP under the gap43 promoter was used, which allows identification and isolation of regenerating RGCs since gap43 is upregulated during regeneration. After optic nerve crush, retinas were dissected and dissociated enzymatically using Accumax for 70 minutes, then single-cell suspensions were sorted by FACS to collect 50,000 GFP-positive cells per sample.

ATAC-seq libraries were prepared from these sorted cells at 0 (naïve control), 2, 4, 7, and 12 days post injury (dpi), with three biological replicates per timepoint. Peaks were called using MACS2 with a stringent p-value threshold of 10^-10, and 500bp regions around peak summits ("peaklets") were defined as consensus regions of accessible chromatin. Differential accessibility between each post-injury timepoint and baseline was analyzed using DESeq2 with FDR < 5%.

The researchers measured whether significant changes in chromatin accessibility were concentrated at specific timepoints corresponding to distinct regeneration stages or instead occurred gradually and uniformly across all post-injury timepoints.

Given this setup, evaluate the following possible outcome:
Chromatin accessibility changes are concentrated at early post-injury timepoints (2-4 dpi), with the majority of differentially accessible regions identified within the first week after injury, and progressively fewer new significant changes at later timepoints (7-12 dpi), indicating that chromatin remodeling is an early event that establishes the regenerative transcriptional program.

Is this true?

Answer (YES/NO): NO